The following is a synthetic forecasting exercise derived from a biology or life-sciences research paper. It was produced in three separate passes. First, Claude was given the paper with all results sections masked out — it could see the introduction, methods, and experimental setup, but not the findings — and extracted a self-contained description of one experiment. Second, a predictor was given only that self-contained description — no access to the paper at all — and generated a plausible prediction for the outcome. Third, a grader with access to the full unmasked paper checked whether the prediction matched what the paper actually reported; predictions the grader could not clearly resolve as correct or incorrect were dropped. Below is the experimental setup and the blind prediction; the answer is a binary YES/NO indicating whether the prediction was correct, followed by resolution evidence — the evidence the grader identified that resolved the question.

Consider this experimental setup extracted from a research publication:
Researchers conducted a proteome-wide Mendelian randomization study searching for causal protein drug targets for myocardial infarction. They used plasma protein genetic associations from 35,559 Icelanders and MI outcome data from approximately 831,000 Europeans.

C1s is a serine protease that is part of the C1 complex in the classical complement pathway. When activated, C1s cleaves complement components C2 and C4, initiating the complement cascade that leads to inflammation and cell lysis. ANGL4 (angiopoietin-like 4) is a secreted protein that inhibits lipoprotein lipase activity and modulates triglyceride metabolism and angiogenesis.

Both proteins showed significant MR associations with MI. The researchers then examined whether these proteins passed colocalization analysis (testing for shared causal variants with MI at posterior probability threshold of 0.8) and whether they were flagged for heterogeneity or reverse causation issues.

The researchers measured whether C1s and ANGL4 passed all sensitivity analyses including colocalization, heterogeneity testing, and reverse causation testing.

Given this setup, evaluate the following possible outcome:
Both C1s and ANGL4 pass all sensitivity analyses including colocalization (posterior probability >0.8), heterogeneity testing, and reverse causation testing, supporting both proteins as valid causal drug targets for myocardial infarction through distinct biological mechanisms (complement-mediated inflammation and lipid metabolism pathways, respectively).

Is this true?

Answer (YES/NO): YES